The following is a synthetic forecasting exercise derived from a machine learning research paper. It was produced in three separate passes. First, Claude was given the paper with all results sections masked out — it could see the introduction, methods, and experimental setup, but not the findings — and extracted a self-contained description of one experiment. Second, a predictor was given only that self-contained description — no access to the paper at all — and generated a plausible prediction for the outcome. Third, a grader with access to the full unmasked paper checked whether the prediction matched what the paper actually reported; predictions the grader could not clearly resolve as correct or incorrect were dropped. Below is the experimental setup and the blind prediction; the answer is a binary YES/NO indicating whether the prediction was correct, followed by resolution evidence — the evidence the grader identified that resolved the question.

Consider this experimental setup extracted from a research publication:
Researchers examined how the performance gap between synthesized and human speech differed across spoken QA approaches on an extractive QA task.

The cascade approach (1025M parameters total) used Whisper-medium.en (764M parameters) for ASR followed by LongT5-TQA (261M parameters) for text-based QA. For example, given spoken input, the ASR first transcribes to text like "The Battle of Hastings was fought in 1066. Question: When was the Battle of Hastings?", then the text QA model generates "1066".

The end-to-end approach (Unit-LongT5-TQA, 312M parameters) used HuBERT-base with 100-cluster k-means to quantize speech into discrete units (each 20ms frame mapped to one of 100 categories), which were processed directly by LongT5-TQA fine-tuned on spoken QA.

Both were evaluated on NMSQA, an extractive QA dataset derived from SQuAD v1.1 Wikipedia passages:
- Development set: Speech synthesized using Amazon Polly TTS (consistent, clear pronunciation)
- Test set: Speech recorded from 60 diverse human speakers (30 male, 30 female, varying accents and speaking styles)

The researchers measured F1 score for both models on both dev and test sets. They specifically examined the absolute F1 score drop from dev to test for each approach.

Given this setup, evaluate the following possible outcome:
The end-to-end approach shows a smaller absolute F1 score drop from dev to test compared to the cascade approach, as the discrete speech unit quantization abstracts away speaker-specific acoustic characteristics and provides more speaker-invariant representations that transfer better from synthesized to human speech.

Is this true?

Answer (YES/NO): NO